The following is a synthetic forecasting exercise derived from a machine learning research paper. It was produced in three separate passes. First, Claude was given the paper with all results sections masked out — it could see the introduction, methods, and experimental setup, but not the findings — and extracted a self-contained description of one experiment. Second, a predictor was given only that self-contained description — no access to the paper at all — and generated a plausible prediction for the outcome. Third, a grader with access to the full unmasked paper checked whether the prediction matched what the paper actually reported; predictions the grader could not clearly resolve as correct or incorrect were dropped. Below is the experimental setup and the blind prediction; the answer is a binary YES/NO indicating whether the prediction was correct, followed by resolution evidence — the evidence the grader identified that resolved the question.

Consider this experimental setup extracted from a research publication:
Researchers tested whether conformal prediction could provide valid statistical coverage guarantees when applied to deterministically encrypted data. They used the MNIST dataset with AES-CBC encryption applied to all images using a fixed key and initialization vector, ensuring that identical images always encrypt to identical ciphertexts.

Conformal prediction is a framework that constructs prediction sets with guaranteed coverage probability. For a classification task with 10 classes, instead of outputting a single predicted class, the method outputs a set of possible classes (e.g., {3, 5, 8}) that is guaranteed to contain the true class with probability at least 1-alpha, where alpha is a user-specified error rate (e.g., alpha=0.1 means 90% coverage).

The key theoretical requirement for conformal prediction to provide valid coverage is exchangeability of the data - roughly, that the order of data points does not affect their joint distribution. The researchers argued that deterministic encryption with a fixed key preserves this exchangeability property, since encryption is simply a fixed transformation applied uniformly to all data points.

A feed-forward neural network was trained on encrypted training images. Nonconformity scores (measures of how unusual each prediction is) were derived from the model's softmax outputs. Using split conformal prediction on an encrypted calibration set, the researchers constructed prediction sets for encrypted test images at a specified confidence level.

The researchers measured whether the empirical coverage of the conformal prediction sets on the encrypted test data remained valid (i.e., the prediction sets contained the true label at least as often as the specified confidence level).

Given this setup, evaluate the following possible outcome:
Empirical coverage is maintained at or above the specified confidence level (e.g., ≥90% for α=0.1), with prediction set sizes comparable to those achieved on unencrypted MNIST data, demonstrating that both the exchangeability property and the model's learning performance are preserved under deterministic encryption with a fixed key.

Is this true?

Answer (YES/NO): NO